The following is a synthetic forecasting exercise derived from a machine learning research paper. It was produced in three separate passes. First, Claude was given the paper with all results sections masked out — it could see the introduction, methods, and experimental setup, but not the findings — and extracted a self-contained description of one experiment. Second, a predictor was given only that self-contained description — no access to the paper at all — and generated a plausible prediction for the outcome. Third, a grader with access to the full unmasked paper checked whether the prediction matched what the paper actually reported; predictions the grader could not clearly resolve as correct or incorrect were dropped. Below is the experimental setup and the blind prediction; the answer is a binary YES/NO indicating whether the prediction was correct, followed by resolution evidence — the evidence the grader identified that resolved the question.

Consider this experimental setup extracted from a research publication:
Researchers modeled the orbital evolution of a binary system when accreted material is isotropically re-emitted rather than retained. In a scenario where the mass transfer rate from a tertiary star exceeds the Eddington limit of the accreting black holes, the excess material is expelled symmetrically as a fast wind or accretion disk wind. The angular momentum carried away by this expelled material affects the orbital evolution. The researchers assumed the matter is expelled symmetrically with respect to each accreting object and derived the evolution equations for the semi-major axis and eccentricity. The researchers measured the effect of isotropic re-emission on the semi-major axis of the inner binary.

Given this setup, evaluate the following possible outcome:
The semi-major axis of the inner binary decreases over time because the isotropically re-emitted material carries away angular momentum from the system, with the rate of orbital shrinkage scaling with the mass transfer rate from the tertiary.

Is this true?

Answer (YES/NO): NO